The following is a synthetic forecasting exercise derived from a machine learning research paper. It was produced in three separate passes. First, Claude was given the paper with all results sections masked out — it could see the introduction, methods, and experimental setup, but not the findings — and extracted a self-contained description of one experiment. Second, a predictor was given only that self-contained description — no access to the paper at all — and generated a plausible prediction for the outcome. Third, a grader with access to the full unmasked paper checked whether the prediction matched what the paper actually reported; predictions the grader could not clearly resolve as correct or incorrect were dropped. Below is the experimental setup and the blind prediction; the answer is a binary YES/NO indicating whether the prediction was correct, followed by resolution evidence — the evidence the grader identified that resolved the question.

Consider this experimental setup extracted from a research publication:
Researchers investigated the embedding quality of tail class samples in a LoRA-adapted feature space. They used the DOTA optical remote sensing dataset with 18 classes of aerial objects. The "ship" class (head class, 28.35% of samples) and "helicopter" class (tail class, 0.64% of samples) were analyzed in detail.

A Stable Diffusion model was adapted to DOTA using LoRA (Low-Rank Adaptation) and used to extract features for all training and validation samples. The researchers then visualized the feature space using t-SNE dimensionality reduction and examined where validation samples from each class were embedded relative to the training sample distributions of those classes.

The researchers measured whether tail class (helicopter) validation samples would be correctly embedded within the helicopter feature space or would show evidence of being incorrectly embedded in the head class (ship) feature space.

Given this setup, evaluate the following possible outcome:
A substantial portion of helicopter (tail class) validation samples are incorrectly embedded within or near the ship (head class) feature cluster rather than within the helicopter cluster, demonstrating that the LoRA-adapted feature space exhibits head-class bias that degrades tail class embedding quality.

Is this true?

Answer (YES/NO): YES